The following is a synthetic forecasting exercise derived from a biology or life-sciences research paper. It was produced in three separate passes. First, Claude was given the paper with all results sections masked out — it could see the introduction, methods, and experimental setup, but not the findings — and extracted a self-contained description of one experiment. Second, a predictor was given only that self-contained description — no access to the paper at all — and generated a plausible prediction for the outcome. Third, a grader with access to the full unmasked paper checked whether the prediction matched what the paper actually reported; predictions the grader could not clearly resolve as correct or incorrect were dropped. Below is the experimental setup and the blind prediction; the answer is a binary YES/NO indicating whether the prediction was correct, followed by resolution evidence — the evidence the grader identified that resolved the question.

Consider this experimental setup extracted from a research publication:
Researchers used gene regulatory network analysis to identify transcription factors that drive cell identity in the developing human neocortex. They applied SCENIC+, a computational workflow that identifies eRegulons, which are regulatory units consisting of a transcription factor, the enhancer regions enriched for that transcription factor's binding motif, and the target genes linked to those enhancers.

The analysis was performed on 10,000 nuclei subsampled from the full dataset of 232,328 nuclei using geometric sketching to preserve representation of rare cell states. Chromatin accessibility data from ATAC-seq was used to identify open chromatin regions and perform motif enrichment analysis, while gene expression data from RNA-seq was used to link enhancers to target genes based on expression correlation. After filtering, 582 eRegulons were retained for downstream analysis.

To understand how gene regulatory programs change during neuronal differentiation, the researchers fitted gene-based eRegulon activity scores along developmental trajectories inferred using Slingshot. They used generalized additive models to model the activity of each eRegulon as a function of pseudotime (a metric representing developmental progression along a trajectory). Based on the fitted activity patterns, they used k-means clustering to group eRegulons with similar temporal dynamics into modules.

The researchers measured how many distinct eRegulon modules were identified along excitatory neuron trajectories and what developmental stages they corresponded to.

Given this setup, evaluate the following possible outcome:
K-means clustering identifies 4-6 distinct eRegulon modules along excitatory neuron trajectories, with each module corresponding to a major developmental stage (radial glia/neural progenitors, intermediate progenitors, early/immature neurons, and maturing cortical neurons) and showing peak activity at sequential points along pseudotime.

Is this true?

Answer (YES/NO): NO